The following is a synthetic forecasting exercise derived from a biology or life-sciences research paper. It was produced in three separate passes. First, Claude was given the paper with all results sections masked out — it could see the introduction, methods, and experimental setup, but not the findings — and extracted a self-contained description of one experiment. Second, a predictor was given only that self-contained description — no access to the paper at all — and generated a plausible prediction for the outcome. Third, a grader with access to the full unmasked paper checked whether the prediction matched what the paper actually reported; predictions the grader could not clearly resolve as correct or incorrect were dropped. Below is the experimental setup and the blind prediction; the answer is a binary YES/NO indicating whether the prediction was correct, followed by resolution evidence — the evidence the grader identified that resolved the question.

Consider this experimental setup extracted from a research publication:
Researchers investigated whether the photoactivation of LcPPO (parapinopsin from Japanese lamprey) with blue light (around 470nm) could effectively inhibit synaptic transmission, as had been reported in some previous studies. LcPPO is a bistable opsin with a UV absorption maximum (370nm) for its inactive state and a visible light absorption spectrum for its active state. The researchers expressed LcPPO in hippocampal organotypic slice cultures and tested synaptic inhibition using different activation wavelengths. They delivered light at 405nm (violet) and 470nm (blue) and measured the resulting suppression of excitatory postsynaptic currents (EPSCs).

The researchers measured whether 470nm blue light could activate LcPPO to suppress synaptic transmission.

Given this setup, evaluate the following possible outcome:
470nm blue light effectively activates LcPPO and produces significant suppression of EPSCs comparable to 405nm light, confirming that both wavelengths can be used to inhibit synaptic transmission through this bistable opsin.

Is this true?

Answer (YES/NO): NO